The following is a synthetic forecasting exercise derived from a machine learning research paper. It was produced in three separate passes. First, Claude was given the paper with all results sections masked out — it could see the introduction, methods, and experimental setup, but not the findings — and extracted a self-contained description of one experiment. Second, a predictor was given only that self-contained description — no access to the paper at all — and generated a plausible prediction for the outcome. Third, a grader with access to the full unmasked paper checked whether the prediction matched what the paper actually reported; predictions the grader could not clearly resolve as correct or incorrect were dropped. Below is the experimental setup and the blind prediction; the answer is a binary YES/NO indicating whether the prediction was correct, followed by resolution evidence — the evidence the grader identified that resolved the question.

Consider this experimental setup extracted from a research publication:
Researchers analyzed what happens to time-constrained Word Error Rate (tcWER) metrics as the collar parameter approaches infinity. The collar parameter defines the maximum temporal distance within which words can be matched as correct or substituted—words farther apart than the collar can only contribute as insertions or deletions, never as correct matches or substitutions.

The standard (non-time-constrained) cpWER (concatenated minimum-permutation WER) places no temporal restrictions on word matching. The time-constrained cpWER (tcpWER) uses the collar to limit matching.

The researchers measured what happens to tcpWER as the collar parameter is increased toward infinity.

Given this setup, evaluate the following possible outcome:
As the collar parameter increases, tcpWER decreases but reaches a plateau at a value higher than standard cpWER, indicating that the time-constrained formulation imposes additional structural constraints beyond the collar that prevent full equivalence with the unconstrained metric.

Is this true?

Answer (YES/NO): NO